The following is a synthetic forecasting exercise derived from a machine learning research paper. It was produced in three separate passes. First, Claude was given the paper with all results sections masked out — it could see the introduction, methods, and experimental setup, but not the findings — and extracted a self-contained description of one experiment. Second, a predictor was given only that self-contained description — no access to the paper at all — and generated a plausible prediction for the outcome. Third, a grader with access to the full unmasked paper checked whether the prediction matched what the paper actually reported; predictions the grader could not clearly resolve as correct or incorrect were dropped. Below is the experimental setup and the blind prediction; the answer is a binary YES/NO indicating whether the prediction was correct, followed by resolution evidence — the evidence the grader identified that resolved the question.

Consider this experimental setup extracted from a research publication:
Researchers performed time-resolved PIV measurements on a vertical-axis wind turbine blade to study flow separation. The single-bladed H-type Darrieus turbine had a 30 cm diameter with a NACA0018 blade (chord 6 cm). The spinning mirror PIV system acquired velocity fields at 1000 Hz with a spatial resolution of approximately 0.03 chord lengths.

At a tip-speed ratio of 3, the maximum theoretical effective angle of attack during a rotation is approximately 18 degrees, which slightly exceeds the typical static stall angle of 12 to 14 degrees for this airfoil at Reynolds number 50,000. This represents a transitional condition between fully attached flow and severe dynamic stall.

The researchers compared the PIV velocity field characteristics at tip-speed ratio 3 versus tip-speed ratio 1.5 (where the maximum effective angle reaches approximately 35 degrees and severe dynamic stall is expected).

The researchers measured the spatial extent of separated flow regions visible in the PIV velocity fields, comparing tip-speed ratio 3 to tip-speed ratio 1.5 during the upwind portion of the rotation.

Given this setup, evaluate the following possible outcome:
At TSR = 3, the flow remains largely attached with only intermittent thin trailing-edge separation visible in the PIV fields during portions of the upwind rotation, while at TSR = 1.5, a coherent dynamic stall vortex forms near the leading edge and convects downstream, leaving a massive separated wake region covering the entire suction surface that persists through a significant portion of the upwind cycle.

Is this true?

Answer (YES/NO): NO